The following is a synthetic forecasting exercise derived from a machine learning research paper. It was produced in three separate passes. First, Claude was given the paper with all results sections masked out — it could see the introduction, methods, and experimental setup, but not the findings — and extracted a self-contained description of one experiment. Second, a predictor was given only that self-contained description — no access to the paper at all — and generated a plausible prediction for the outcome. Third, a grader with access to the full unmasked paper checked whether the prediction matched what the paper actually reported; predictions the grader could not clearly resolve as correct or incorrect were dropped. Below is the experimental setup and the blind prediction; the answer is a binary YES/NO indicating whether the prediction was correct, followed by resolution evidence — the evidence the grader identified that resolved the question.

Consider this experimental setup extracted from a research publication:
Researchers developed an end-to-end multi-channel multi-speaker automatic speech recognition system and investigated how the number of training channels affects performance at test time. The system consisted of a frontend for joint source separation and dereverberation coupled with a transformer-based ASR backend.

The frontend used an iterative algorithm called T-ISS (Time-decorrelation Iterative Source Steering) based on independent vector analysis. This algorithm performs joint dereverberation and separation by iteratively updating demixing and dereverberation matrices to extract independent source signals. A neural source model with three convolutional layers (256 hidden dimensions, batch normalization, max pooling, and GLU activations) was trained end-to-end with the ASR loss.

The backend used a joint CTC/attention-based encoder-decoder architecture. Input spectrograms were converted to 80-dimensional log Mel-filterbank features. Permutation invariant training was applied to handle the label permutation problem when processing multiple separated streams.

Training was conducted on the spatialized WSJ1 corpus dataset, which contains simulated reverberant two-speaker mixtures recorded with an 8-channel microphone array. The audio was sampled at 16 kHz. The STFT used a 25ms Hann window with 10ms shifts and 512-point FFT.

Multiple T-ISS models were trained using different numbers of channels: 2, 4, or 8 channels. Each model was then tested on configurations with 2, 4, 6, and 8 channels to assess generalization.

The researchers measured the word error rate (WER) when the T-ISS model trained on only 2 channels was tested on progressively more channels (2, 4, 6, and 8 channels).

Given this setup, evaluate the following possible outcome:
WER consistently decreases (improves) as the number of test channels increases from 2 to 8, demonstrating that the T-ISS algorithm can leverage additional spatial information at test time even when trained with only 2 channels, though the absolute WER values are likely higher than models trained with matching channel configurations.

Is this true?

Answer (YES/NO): NO